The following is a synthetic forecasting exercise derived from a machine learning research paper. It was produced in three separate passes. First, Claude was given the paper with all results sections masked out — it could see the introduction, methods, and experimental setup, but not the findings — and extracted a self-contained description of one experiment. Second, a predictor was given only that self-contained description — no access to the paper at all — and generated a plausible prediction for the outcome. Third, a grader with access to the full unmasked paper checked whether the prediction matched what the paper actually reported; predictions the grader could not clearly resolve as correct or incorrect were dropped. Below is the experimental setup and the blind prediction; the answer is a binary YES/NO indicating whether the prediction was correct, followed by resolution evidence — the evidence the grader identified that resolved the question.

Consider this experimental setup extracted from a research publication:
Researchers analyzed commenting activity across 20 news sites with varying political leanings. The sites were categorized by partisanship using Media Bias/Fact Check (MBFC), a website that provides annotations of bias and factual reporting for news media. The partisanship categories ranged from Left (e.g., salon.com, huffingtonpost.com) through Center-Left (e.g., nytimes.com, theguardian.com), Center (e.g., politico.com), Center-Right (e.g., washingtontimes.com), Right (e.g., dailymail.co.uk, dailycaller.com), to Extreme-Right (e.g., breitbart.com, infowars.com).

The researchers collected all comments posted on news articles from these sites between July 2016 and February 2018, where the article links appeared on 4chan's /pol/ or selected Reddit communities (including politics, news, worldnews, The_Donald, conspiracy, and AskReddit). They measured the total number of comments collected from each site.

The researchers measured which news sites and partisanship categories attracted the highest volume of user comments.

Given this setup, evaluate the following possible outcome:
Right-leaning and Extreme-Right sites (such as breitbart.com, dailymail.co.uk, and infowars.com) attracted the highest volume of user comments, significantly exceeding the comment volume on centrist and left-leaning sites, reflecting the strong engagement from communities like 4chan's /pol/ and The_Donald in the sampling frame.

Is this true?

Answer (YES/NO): NO